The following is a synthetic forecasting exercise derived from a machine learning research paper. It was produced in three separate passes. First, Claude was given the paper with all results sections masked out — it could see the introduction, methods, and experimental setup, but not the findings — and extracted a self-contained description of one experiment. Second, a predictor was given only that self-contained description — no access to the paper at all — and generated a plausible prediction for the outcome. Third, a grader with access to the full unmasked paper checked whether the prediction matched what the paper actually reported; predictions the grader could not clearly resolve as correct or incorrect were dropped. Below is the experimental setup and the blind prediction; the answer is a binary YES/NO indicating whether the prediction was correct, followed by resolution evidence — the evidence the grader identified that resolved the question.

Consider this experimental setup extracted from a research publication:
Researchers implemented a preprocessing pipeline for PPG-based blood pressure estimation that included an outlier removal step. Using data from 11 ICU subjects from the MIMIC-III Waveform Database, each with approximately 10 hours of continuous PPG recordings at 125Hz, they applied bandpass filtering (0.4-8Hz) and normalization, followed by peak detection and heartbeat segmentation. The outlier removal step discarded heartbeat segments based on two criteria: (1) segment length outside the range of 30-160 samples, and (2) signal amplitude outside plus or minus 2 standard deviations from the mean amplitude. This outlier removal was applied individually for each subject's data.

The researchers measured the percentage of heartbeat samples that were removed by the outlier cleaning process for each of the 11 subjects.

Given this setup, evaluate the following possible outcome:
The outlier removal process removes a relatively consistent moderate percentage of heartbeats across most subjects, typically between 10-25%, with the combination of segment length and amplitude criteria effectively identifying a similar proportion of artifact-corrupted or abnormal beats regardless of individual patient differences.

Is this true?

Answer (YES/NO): NO